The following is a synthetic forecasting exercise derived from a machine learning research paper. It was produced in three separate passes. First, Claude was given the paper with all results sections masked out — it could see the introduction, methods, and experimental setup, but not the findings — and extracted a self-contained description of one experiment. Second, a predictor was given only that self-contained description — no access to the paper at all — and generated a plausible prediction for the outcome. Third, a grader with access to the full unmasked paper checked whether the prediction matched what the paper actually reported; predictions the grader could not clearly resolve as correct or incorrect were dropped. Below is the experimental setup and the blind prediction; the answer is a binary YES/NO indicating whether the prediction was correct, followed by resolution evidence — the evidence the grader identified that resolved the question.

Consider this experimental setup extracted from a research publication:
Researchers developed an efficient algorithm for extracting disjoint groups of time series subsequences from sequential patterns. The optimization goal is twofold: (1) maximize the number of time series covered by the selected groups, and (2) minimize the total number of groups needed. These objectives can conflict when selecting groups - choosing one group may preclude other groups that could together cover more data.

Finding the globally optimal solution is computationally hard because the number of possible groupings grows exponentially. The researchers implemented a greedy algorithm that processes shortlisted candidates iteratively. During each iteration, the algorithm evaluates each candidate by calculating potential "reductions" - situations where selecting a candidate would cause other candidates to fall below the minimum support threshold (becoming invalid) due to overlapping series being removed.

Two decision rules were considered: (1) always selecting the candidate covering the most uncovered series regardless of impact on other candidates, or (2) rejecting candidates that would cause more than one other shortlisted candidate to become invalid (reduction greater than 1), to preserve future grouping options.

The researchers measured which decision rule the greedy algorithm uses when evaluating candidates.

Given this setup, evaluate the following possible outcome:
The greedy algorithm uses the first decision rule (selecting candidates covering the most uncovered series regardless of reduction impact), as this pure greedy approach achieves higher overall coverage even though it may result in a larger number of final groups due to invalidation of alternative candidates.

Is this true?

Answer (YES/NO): NO